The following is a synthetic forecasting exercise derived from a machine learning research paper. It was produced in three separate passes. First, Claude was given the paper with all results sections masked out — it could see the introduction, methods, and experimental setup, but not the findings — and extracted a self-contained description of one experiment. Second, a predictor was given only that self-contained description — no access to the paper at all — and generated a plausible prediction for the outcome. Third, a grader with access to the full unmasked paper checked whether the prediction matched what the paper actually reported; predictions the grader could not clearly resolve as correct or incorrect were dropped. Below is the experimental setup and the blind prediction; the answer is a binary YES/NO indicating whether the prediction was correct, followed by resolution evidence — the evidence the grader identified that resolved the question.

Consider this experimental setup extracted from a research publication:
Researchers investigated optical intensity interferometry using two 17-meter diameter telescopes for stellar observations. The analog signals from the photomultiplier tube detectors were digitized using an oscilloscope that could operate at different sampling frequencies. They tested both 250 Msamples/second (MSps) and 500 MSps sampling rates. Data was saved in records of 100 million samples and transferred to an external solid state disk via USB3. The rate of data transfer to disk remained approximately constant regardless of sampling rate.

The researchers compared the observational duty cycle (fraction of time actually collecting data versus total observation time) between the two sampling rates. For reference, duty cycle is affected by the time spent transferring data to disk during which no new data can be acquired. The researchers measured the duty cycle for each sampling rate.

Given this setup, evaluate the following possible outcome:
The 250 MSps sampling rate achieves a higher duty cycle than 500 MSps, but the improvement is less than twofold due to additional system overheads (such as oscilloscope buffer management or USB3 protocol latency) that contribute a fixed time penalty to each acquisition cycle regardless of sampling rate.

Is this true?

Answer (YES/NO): NO